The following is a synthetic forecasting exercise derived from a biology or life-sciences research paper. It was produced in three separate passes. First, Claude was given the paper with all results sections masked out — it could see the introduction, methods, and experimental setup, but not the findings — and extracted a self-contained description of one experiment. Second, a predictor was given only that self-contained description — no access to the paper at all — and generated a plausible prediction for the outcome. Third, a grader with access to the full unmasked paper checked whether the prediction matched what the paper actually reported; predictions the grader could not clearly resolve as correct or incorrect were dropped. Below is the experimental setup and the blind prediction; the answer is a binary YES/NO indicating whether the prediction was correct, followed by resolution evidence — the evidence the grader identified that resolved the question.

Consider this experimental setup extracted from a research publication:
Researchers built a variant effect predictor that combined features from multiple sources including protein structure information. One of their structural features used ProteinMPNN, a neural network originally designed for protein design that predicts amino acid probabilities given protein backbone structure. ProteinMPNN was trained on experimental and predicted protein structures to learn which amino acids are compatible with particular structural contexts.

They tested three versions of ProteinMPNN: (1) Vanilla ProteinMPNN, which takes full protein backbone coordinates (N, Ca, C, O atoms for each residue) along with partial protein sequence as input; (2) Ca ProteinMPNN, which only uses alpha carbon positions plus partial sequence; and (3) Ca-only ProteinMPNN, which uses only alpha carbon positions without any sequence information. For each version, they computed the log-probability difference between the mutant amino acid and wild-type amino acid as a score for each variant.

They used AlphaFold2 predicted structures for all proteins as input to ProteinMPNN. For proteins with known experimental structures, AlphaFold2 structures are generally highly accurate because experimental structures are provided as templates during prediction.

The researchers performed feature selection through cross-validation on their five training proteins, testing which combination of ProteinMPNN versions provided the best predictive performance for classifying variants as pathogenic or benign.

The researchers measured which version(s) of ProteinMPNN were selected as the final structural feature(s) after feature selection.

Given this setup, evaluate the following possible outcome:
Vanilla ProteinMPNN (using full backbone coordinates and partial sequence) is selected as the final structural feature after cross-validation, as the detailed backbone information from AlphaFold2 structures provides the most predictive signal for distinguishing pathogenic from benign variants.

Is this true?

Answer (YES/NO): YES